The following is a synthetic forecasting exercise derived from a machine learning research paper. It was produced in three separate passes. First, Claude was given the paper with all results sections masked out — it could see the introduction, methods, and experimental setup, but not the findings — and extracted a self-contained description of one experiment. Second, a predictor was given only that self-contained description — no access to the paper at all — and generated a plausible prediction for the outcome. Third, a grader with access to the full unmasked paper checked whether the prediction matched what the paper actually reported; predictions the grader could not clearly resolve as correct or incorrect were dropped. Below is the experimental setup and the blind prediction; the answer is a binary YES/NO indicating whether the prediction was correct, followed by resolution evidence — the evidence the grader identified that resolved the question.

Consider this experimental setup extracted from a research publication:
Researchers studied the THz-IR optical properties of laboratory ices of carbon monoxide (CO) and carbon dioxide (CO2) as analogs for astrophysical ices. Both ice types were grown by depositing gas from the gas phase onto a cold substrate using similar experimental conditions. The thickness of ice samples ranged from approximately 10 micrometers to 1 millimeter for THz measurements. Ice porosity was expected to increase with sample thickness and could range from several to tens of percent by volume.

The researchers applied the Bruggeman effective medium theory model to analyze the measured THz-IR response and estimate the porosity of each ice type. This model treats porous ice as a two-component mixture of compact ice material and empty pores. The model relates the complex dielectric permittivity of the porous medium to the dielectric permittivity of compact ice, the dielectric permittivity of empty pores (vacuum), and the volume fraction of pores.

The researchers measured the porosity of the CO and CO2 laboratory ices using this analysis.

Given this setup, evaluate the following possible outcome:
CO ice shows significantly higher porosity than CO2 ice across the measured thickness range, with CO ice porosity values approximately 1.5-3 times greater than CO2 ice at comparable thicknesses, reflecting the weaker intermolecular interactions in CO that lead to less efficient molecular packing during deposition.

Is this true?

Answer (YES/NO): NO